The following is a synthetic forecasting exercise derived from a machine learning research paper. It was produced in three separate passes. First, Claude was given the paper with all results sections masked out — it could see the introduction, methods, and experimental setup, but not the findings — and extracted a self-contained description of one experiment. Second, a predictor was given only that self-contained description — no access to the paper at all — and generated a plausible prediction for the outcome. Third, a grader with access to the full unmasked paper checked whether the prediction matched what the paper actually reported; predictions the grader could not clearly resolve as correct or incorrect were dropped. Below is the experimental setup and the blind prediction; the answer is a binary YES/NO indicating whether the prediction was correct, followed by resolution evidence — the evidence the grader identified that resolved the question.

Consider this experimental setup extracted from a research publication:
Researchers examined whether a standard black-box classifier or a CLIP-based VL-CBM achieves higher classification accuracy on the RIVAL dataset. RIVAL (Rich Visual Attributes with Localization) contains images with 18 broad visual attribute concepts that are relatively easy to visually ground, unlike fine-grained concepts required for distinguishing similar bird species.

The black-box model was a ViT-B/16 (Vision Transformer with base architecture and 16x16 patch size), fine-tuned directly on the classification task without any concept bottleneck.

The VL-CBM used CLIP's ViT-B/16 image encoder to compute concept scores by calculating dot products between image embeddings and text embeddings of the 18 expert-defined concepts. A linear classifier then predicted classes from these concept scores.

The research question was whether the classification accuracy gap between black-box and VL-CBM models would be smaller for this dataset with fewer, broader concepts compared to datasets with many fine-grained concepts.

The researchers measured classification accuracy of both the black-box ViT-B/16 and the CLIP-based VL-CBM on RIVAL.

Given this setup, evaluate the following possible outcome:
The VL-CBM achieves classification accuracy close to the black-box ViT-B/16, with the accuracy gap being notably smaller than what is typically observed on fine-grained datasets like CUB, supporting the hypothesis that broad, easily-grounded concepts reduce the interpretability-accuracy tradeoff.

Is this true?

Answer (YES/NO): NO